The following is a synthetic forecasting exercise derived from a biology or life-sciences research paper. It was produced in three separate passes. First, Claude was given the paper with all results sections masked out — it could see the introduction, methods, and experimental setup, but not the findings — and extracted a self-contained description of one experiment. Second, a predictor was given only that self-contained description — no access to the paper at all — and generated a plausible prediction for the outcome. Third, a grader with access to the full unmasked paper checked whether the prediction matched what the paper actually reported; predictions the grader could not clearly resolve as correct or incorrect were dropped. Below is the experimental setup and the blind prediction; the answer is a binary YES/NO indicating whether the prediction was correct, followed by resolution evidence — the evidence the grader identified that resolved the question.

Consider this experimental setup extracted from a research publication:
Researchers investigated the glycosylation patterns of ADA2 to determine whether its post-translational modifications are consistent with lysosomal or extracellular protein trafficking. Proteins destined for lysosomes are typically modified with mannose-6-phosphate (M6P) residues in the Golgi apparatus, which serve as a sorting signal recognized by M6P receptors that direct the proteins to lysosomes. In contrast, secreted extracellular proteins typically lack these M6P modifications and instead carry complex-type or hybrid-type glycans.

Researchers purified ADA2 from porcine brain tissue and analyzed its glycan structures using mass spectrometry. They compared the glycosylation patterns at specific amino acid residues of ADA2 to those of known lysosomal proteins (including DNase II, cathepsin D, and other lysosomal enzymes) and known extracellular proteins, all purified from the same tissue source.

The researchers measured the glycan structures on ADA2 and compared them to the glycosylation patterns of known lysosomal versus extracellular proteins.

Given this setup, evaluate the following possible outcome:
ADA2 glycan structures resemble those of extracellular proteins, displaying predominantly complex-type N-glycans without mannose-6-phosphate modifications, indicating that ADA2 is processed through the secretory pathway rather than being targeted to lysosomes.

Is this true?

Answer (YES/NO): NO